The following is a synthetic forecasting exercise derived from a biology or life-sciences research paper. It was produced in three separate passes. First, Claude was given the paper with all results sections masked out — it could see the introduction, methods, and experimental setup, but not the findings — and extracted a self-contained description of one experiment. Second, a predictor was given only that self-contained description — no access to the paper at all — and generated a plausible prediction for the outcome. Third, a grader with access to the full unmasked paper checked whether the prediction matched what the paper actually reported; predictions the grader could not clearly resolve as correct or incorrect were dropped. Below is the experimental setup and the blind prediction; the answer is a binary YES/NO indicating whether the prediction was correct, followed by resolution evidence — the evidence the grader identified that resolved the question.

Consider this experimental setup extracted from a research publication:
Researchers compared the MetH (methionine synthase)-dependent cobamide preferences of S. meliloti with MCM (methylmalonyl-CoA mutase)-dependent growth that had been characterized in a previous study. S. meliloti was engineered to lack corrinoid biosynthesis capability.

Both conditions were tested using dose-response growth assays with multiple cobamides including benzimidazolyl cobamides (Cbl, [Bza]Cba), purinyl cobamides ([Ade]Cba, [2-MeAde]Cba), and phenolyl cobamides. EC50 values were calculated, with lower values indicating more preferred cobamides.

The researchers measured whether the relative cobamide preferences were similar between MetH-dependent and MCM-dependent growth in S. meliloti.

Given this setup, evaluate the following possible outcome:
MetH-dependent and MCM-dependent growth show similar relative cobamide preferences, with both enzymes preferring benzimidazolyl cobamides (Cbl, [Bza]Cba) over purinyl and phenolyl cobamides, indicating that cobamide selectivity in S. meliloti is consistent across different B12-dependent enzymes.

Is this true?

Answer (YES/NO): NO